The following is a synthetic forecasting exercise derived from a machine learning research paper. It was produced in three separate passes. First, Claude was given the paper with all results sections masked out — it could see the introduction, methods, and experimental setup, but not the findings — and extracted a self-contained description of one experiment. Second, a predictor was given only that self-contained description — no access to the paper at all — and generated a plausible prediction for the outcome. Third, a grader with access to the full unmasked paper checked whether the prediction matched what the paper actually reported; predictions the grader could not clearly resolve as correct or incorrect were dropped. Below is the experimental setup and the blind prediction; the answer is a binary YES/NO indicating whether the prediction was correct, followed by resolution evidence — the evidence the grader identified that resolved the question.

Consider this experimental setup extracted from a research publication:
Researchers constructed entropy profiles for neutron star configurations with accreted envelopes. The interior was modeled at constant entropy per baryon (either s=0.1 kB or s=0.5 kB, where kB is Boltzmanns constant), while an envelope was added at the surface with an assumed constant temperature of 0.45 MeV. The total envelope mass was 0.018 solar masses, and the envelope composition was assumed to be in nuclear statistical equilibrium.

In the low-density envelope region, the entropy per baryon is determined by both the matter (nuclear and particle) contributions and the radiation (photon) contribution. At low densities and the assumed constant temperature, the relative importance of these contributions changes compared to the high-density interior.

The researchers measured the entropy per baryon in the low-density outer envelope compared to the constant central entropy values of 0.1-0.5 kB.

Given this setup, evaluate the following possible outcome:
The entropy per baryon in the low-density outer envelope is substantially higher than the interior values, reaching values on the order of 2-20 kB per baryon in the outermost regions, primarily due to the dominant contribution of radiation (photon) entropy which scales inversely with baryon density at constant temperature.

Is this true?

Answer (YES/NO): NO